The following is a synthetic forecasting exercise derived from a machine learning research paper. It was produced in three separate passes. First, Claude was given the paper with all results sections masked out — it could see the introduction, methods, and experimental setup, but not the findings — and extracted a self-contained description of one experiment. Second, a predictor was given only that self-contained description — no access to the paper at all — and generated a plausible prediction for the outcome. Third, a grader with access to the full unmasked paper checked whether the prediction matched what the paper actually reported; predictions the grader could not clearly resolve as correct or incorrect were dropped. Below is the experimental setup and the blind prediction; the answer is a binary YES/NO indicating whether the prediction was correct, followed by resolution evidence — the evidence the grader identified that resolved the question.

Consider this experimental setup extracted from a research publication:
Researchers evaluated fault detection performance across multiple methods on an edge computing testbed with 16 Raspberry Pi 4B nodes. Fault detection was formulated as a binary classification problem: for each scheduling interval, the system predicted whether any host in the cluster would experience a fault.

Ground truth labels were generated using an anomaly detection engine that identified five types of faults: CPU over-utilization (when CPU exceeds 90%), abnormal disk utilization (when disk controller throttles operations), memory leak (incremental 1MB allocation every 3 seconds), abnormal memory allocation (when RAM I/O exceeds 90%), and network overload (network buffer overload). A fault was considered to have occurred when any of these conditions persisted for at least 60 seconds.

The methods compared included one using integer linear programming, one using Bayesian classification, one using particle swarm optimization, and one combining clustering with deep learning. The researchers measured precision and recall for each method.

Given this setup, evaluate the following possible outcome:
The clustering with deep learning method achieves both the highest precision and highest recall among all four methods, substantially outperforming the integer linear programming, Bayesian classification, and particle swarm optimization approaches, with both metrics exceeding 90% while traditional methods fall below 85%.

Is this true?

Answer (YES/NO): NO